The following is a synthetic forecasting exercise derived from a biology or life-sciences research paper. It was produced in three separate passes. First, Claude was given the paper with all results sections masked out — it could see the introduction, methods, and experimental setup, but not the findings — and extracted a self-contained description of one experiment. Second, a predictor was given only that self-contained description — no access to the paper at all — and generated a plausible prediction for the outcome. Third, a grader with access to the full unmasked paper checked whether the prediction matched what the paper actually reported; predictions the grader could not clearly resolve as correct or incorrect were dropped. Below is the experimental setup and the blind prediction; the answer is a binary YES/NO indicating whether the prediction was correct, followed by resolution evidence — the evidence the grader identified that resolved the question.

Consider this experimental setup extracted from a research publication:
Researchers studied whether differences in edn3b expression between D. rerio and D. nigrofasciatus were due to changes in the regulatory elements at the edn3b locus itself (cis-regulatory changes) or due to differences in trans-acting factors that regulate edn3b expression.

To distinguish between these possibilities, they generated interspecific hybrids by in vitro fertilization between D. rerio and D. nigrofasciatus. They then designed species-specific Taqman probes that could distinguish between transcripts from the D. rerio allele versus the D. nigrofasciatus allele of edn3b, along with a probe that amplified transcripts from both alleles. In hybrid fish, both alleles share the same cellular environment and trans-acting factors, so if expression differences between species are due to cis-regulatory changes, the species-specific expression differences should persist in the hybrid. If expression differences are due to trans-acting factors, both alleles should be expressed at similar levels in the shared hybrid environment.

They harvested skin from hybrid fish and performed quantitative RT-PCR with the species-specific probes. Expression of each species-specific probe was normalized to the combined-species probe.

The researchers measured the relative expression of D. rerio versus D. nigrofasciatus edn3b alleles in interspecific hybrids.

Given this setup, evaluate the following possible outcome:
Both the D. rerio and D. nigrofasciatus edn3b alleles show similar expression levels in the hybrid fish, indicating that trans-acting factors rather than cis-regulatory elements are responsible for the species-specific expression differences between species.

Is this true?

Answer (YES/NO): NO